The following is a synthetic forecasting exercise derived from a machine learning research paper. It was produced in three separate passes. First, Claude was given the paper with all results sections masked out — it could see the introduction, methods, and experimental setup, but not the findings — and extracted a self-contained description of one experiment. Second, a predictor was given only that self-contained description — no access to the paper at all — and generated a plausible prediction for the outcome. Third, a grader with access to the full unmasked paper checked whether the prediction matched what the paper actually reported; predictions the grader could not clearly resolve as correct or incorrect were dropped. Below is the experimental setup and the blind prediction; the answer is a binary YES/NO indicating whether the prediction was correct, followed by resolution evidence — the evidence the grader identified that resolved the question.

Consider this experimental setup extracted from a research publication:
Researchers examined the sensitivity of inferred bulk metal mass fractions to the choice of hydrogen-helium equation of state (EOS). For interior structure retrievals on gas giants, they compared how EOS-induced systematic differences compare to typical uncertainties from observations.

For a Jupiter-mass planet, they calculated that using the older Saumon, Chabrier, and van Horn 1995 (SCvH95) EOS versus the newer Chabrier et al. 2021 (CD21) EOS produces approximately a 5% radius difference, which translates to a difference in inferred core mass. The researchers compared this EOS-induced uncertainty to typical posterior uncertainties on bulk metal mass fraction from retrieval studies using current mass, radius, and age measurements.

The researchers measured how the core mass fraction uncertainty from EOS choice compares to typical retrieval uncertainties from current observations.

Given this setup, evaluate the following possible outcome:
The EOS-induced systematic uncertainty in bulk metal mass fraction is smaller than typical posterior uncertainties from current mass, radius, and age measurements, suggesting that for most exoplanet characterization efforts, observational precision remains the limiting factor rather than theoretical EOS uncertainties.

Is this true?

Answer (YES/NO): NO